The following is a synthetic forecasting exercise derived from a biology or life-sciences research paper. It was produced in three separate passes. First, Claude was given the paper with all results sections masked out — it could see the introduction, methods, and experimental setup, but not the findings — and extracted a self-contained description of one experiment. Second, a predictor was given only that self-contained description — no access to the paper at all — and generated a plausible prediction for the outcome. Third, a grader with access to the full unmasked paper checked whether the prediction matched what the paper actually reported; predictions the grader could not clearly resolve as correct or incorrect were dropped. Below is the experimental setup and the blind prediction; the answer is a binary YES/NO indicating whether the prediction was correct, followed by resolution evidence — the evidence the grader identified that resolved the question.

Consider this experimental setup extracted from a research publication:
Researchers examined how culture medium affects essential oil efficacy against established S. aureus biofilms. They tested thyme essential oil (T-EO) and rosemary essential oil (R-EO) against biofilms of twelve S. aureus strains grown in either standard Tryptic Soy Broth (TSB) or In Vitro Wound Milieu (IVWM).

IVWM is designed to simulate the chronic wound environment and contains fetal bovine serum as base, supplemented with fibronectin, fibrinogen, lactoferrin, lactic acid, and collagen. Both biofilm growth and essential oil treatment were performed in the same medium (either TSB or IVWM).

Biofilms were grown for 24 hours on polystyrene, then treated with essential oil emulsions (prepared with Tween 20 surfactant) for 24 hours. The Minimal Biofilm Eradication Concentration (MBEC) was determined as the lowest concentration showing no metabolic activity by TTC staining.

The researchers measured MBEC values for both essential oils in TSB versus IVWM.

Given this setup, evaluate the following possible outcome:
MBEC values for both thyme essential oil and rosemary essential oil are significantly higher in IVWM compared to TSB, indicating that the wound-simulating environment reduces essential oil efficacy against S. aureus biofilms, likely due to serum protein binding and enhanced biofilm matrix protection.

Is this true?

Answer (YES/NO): NO